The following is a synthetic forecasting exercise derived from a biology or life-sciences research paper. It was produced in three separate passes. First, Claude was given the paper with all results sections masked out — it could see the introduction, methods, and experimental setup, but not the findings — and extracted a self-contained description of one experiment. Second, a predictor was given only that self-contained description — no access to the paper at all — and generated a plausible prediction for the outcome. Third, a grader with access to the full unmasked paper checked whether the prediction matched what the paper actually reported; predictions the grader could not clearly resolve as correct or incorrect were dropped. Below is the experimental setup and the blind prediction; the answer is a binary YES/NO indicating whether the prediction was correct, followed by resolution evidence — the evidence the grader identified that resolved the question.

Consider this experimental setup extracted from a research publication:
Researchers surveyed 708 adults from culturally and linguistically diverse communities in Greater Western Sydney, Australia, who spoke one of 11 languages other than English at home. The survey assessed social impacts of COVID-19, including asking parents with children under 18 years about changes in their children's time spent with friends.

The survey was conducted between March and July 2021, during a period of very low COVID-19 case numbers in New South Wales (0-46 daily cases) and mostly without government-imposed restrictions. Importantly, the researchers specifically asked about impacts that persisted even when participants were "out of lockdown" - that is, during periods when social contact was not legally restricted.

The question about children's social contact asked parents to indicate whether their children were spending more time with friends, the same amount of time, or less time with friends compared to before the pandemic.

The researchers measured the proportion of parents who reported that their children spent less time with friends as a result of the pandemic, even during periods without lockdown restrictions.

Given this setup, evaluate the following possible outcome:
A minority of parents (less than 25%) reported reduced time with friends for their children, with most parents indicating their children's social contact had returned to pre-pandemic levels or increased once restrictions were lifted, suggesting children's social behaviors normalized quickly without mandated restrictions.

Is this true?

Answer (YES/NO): NO